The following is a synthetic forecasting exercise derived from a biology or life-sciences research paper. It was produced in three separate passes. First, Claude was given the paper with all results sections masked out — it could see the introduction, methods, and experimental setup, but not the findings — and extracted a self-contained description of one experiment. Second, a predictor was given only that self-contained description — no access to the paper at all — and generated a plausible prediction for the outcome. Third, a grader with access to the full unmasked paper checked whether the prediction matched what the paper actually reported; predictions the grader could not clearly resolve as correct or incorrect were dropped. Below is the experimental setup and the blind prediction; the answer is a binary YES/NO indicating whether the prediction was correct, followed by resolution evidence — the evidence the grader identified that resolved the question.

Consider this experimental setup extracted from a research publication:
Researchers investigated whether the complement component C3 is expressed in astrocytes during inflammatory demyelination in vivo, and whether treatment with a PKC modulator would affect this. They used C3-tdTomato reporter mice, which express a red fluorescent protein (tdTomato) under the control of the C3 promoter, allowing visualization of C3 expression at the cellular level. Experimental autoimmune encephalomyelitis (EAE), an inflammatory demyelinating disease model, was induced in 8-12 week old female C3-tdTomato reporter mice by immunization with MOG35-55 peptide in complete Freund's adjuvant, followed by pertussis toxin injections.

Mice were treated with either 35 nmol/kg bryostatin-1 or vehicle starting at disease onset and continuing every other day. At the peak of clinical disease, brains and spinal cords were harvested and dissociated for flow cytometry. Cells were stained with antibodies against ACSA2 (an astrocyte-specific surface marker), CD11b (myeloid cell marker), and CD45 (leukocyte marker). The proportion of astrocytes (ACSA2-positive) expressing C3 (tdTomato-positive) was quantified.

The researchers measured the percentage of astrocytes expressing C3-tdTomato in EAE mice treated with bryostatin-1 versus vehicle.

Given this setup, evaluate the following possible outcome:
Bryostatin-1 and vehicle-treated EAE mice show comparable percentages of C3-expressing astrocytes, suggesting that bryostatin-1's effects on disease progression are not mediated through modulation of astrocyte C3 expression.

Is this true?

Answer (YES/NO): NO